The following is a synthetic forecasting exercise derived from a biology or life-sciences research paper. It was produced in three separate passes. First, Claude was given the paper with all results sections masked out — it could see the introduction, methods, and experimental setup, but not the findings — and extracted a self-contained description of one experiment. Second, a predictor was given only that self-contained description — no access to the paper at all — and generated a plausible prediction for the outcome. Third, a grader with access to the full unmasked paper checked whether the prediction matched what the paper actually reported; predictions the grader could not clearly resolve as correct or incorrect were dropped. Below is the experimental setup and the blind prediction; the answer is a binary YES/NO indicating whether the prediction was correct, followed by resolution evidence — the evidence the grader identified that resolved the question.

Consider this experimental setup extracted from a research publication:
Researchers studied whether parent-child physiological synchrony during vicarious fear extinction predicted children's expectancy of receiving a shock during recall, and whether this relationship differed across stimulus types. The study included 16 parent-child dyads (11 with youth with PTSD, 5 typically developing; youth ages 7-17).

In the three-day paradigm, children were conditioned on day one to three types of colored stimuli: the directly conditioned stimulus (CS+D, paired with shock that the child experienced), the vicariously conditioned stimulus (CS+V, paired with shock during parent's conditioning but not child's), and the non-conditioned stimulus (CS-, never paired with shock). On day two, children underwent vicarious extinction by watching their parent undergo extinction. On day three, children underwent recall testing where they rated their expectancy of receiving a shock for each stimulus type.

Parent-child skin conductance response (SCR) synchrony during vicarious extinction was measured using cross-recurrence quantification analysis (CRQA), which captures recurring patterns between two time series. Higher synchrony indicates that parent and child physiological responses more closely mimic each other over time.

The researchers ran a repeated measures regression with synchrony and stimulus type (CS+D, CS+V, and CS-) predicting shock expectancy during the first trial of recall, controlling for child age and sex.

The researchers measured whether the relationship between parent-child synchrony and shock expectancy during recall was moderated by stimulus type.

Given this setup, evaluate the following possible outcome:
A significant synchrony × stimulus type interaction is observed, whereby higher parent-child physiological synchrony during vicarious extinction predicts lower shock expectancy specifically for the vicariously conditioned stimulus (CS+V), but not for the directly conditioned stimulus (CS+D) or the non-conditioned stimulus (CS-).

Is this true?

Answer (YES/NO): NO